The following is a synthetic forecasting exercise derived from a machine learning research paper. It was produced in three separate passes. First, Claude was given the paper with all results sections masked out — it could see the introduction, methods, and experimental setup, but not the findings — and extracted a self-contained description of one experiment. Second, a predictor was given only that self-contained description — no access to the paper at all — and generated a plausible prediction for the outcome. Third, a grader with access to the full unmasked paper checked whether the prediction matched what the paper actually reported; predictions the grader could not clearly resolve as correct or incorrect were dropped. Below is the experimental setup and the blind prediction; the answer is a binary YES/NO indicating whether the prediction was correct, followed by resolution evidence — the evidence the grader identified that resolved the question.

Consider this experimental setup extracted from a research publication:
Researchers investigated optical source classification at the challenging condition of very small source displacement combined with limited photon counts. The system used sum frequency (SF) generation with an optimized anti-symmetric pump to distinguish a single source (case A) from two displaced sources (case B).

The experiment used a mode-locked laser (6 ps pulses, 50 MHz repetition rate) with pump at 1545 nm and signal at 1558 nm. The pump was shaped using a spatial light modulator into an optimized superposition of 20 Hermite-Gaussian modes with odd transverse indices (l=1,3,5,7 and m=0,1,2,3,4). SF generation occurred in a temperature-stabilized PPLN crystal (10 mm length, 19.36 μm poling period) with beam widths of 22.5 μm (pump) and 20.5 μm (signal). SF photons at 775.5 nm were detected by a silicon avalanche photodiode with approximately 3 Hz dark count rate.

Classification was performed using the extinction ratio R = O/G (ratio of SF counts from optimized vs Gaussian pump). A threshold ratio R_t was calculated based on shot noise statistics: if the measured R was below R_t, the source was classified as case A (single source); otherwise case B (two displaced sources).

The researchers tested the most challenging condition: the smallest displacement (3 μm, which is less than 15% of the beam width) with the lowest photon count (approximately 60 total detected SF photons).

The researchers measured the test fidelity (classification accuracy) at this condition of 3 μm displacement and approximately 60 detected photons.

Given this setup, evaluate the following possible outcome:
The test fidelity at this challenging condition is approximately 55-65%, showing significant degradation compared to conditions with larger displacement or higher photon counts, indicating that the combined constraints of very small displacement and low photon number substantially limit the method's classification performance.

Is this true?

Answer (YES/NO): NO